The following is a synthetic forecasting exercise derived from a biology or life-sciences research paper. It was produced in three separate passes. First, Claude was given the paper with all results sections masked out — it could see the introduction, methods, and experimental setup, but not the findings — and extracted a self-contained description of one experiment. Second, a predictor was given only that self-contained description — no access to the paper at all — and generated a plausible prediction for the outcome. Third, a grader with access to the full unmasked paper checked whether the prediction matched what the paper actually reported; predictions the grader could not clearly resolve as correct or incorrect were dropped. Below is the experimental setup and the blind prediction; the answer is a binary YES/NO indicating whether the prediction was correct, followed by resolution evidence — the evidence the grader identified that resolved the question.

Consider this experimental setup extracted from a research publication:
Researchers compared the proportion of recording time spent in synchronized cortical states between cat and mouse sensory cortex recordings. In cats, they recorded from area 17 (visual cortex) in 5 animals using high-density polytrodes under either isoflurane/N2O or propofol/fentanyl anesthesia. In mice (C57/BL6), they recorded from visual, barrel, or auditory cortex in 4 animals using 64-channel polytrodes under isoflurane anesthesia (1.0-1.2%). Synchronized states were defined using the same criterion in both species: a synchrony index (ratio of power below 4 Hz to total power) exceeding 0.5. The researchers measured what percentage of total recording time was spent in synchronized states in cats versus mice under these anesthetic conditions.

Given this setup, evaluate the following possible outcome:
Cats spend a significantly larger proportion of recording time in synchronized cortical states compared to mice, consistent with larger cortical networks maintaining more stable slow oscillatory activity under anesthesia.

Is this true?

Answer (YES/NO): NO